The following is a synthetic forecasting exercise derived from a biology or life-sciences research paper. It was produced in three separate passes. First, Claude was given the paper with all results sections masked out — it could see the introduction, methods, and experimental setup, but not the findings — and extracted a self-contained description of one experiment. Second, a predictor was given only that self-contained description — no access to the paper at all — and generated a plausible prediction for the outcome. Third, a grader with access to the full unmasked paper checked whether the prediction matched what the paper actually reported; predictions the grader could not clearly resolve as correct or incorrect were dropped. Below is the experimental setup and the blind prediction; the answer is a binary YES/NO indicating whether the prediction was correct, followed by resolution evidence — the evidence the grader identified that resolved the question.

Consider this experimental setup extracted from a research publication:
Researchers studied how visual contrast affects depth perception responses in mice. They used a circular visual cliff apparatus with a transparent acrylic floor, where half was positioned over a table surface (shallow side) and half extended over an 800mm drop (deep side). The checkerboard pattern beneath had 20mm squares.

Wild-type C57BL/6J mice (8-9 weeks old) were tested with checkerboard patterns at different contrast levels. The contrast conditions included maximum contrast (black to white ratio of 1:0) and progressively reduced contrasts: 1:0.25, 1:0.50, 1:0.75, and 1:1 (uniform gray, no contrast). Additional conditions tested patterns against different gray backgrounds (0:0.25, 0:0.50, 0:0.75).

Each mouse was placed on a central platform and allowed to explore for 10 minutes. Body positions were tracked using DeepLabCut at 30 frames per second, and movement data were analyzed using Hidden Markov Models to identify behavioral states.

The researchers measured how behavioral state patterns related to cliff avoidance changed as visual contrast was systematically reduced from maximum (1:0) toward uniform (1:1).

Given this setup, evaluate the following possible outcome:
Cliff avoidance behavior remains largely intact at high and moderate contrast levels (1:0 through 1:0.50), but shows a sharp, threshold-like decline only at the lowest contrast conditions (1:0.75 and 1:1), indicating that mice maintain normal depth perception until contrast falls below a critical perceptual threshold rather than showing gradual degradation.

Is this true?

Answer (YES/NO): NO